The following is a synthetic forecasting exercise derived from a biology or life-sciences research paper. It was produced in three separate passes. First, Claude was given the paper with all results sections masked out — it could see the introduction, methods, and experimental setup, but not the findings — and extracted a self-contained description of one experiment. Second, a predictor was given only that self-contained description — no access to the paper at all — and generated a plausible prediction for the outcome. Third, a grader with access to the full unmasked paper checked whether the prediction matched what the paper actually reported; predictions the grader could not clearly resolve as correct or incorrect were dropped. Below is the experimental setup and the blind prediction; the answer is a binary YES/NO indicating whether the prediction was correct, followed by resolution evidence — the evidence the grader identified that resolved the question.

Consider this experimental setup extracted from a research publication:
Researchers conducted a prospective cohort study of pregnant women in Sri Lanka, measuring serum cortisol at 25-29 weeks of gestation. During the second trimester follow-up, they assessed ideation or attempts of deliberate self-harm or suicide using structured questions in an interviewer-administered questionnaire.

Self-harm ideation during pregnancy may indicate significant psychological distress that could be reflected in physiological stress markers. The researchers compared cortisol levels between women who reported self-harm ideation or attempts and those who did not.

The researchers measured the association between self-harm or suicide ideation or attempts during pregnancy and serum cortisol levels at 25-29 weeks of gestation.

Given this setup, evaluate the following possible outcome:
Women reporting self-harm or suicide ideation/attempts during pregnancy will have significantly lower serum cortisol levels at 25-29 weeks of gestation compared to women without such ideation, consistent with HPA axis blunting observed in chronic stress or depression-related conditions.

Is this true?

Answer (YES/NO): NO